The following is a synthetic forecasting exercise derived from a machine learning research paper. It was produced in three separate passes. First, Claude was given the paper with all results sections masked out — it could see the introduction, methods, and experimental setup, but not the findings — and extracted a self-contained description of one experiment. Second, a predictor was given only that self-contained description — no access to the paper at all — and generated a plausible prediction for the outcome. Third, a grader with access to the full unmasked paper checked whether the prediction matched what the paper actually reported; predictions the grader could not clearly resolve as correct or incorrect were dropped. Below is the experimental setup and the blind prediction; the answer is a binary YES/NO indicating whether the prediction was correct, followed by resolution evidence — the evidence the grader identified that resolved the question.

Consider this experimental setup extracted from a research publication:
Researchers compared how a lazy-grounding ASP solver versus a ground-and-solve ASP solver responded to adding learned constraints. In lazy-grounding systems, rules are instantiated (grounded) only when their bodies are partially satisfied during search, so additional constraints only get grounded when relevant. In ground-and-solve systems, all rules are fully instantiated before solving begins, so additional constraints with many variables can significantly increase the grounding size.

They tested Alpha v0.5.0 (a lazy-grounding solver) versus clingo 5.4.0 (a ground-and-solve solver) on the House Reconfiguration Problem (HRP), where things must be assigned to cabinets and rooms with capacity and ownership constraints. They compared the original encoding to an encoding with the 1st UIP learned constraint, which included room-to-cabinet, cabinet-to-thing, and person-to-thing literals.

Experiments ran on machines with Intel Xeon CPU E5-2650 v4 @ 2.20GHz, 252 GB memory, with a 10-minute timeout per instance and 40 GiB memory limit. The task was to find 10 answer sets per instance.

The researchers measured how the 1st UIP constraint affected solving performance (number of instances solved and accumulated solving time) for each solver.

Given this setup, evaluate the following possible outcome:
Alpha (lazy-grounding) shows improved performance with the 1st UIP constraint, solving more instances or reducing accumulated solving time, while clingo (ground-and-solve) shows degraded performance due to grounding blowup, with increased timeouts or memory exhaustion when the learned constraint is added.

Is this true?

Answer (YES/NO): YES